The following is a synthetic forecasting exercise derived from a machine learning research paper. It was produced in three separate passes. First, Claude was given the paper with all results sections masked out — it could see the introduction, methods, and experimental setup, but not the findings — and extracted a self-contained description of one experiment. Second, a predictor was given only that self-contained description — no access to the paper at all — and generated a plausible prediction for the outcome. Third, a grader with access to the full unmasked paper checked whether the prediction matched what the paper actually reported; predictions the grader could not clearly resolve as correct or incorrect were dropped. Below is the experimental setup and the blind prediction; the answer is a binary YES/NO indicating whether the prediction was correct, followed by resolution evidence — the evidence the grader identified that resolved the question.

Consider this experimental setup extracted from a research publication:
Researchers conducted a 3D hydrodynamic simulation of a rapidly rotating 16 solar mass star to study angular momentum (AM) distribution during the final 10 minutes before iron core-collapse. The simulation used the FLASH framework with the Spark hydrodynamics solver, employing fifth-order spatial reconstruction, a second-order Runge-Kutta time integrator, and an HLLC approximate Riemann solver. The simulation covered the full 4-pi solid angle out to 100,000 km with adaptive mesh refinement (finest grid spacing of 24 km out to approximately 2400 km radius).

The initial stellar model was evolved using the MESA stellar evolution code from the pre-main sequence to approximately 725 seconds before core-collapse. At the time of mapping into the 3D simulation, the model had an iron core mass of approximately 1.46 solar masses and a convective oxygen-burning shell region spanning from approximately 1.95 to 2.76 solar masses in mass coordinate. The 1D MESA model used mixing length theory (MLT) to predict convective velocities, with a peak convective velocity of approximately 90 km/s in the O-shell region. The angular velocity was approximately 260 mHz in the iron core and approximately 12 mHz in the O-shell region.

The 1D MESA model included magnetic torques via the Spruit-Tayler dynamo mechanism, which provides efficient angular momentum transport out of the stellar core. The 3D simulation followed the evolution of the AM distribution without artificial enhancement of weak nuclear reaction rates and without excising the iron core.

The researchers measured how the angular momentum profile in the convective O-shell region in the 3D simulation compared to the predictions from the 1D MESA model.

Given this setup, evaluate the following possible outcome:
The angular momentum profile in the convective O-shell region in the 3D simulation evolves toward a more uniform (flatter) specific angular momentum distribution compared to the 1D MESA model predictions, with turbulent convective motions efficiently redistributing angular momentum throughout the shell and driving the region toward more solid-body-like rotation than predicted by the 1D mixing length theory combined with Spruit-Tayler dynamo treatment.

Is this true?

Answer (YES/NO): YES